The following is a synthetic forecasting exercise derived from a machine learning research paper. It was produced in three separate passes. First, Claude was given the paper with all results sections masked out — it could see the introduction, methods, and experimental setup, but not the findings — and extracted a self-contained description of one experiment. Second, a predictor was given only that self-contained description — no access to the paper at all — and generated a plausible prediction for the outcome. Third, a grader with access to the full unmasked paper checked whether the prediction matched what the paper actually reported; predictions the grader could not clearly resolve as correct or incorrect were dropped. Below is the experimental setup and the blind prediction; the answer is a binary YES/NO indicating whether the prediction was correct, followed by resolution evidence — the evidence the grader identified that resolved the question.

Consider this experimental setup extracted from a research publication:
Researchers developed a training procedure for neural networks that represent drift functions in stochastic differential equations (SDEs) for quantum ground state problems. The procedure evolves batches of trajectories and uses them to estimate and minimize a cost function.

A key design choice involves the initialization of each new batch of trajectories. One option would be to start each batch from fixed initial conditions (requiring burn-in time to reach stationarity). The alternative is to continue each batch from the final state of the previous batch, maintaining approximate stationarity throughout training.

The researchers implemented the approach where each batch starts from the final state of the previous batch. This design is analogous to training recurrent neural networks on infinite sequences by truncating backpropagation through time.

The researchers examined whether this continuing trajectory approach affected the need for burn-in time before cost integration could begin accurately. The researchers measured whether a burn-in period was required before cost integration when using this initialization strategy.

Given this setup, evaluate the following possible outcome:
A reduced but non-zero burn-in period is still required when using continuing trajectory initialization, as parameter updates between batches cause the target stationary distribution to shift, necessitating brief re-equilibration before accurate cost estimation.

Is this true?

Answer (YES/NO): NO